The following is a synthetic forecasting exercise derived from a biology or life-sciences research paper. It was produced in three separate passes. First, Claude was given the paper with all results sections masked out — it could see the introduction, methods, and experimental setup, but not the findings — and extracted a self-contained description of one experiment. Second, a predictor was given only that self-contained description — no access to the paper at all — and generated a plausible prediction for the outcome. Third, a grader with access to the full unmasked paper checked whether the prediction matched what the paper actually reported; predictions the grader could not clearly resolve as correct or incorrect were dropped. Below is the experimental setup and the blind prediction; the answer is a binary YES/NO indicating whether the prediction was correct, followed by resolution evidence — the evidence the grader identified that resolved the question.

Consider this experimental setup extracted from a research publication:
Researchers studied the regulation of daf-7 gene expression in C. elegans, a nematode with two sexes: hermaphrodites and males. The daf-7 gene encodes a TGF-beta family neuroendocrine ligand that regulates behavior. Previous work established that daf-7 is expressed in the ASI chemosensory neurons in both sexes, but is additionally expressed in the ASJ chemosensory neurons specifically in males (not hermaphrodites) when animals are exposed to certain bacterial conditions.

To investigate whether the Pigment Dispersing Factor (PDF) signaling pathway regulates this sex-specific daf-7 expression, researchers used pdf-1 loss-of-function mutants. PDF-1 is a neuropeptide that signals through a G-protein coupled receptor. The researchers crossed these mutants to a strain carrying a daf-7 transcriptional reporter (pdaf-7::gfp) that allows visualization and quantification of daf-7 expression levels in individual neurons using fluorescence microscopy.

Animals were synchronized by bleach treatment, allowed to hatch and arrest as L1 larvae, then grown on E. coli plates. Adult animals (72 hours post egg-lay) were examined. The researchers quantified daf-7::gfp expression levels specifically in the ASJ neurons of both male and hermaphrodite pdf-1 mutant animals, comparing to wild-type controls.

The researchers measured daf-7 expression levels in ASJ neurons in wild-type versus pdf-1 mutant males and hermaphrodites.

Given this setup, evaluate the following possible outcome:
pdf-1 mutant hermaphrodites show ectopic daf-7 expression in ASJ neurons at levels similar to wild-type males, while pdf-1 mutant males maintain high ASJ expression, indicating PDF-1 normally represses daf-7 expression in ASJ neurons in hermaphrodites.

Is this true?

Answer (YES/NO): NO